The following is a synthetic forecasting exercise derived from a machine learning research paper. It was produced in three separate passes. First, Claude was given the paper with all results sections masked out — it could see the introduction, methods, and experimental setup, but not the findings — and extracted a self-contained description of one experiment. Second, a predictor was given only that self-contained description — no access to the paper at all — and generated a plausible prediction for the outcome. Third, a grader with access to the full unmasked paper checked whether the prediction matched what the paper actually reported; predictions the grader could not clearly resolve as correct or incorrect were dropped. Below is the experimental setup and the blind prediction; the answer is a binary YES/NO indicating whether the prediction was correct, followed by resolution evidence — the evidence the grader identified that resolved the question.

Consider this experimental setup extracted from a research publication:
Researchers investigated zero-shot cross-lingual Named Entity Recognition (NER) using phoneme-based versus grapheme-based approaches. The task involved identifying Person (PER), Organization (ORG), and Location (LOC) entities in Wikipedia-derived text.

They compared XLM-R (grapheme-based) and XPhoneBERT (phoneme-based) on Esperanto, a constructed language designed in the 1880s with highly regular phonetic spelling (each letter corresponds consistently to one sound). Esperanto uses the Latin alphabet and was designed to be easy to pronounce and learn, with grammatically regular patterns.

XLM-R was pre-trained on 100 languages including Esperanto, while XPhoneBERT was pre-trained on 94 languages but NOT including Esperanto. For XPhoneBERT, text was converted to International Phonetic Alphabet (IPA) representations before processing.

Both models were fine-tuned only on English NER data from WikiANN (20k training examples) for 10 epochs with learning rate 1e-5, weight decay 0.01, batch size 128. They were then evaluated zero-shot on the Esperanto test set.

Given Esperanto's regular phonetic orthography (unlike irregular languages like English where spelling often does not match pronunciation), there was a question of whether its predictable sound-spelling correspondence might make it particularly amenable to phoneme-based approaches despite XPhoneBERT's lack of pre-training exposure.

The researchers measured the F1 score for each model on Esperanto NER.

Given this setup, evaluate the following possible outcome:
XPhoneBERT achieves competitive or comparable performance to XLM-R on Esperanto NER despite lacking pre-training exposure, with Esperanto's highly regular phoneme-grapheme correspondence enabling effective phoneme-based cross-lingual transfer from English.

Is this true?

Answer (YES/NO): YES